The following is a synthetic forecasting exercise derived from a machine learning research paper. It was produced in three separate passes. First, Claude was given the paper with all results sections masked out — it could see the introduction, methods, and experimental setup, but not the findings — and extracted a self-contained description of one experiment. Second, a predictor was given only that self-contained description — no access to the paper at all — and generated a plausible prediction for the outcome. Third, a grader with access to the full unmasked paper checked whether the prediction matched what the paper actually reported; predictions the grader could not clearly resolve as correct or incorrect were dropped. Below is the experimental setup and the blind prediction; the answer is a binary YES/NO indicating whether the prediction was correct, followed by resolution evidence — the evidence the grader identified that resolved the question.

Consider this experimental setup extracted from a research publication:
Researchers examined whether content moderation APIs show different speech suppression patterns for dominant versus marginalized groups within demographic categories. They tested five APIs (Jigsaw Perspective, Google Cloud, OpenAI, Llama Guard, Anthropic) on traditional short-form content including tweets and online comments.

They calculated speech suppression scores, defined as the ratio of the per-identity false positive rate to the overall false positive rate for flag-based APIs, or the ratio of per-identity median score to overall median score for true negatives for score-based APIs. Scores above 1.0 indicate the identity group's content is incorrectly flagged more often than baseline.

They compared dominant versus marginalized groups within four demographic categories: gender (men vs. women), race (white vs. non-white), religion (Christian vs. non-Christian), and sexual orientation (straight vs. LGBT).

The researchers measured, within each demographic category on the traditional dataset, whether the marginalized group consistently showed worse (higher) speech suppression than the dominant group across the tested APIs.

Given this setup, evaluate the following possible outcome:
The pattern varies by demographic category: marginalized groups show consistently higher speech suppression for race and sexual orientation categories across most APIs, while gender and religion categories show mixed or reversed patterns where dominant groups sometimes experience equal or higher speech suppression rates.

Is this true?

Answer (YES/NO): NO